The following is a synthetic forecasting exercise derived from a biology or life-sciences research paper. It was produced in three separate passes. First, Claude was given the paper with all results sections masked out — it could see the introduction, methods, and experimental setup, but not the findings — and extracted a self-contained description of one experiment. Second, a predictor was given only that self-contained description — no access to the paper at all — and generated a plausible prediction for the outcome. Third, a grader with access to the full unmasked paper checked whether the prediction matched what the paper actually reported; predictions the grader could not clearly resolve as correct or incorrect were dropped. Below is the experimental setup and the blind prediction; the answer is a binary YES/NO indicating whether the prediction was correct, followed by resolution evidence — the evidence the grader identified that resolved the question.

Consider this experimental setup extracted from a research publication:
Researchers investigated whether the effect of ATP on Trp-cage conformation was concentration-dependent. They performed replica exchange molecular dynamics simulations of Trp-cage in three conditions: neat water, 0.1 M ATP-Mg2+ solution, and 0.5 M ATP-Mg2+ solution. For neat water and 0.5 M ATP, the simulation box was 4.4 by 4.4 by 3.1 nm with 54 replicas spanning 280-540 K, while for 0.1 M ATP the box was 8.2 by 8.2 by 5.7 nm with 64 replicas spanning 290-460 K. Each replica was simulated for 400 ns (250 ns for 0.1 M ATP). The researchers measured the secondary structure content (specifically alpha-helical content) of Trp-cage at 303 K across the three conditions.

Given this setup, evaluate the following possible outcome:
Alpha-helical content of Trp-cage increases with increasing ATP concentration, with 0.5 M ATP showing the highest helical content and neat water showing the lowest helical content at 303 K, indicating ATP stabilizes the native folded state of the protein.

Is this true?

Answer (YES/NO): NO